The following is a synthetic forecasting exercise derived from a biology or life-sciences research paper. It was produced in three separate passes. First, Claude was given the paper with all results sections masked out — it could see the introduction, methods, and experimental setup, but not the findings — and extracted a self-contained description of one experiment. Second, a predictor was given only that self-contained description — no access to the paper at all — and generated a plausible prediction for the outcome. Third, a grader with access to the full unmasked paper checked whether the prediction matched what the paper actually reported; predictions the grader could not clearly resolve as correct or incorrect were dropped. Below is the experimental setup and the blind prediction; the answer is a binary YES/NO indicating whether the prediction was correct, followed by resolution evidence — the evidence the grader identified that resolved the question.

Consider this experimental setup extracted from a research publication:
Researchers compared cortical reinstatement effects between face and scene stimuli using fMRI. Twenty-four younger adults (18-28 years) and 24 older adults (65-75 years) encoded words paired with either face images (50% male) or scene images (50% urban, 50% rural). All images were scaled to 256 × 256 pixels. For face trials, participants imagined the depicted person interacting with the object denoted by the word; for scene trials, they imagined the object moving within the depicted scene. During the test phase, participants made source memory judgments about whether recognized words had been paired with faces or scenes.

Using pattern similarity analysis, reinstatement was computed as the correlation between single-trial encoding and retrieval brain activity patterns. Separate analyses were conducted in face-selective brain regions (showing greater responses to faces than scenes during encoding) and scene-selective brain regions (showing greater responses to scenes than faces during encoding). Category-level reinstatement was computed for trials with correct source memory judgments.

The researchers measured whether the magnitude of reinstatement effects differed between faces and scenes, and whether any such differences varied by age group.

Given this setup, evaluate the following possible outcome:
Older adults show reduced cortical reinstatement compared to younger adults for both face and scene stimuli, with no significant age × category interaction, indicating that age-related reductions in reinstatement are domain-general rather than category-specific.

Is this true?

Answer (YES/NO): NO